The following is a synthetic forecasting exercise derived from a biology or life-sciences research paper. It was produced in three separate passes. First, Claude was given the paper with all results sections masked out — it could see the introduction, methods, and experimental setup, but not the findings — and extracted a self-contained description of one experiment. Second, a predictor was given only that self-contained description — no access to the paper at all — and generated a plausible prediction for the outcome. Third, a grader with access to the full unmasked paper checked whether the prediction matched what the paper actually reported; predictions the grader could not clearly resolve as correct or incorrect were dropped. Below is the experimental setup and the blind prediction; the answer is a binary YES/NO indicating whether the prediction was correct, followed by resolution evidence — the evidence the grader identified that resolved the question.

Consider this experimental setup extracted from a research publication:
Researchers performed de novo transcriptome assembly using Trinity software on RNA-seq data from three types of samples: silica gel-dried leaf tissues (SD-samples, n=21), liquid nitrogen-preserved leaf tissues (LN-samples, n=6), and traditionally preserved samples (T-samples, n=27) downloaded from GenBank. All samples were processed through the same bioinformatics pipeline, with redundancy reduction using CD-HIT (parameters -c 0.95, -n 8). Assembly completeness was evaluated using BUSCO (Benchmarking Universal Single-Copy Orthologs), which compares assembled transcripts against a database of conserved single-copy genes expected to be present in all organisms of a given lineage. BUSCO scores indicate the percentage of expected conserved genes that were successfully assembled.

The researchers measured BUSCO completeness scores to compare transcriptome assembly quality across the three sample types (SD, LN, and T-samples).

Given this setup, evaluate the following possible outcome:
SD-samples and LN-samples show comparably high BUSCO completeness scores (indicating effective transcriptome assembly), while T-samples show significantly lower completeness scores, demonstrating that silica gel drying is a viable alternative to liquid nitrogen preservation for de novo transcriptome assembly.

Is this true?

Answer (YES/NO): NO